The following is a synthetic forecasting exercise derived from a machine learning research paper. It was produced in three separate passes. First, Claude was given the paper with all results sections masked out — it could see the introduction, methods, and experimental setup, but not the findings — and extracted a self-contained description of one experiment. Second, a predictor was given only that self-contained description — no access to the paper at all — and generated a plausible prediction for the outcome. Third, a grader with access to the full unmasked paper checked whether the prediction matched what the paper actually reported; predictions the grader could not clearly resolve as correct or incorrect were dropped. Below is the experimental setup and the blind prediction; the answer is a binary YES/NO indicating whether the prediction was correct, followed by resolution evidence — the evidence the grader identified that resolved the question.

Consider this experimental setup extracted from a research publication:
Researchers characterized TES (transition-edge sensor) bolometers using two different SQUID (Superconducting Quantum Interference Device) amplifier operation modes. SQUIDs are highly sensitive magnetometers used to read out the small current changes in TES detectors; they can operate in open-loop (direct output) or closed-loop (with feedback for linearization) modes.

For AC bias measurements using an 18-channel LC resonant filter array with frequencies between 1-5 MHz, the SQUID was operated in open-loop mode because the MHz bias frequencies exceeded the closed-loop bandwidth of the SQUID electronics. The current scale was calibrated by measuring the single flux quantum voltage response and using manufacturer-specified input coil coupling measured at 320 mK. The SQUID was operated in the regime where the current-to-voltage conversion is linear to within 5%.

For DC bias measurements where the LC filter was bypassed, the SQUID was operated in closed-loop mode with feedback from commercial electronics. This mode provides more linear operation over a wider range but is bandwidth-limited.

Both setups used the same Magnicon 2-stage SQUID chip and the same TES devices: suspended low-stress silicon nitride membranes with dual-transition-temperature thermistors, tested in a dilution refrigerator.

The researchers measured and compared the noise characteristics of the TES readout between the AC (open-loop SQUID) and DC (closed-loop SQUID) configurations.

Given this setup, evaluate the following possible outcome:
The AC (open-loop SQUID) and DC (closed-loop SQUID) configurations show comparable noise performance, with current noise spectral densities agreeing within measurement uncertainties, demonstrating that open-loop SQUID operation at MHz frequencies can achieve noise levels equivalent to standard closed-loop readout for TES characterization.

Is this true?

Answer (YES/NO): NO